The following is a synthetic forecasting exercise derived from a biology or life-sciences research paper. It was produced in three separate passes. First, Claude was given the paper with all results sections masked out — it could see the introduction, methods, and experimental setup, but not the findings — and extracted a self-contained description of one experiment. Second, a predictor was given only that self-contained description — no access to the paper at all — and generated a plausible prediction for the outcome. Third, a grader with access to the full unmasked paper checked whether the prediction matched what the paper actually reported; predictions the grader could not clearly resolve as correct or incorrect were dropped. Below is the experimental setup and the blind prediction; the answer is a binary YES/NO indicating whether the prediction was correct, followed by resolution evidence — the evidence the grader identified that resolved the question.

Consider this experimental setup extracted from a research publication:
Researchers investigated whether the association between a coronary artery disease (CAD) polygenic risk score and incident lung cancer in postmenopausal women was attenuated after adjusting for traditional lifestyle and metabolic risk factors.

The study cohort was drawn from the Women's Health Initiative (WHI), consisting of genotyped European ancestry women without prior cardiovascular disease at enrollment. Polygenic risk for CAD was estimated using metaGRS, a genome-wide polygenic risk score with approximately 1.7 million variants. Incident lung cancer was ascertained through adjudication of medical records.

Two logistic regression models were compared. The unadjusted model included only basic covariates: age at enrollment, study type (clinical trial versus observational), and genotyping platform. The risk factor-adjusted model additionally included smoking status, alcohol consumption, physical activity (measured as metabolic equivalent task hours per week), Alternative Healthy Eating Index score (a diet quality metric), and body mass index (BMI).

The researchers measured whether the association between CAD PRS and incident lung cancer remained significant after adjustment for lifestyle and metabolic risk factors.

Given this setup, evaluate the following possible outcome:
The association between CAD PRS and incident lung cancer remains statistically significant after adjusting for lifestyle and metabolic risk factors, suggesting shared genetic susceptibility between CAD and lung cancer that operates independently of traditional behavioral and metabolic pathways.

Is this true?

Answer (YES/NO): NO